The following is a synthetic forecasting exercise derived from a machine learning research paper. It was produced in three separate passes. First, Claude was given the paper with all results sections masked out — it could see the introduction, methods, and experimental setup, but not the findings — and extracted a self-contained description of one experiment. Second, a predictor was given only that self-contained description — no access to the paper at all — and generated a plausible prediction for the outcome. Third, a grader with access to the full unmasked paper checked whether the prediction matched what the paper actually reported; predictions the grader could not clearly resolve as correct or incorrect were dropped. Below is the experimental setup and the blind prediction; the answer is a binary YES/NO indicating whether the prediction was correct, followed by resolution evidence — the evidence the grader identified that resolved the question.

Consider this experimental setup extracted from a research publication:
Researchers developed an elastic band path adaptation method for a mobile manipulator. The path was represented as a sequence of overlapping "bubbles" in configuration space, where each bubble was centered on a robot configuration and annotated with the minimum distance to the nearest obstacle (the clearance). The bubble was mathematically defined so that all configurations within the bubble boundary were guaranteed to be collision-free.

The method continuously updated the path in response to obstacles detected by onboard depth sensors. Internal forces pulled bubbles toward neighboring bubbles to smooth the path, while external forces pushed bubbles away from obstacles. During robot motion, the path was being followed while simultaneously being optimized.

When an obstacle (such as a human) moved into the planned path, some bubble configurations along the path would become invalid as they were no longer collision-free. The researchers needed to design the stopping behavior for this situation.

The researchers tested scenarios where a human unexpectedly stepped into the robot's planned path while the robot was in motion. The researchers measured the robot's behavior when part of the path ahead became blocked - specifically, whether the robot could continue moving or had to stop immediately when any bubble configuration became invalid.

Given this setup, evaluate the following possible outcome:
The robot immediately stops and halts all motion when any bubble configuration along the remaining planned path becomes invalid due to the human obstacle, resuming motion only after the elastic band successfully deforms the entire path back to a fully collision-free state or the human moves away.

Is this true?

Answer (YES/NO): NO